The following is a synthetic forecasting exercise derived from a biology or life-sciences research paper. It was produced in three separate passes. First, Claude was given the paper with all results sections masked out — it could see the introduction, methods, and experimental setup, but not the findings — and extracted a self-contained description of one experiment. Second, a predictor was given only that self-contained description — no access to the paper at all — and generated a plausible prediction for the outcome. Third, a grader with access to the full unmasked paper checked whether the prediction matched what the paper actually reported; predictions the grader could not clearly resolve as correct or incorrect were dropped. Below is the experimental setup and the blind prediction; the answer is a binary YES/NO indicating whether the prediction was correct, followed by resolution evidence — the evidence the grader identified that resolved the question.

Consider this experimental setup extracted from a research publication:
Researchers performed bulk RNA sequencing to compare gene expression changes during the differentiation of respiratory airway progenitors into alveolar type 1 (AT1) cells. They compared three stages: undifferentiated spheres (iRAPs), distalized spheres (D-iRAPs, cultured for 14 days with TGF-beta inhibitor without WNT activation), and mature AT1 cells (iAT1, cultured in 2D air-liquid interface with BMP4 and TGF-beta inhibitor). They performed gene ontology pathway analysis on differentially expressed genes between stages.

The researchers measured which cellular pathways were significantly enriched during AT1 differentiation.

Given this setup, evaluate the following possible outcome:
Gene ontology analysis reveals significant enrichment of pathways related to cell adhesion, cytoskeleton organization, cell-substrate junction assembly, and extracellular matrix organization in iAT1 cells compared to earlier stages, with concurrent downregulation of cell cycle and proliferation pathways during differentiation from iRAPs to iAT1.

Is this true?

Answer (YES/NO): NO